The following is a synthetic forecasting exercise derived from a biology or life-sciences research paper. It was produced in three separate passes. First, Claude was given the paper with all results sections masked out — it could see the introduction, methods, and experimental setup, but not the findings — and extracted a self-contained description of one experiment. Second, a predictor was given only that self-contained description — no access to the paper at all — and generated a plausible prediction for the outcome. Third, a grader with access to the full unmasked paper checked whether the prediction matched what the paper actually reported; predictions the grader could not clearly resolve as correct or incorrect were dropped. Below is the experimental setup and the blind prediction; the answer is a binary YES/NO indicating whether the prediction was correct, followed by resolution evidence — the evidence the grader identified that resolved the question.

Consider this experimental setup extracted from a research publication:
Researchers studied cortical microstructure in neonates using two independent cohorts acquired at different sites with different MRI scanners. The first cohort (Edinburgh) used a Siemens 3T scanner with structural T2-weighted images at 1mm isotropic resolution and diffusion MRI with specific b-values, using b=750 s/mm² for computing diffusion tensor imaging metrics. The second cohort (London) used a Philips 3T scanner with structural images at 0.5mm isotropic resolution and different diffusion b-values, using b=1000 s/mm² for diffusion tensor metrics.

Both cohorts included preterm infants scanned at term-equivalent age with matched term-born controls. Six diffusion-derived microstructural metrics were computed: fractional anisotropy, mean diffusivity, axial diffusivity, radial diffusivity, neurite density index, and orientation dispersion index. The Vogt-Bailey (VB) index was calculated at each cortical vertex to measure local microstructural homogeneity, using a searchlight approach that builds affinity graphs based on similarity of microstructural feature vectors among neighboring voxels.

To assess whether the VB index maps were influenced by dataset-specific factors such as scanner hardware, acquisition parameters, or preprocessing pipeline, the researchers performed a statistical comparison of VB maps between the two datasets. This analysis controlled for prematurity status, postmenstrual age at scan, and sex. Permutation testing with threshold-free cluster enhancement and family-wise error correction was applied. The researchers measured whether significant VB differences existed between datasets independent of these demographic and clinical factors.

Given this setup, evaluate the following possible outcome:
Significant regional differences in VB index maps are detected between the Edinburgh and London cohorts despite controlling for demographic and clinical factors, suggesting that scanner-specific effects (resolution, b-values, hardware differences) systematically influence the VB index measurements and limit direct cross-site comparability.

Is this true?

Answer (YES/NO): YES